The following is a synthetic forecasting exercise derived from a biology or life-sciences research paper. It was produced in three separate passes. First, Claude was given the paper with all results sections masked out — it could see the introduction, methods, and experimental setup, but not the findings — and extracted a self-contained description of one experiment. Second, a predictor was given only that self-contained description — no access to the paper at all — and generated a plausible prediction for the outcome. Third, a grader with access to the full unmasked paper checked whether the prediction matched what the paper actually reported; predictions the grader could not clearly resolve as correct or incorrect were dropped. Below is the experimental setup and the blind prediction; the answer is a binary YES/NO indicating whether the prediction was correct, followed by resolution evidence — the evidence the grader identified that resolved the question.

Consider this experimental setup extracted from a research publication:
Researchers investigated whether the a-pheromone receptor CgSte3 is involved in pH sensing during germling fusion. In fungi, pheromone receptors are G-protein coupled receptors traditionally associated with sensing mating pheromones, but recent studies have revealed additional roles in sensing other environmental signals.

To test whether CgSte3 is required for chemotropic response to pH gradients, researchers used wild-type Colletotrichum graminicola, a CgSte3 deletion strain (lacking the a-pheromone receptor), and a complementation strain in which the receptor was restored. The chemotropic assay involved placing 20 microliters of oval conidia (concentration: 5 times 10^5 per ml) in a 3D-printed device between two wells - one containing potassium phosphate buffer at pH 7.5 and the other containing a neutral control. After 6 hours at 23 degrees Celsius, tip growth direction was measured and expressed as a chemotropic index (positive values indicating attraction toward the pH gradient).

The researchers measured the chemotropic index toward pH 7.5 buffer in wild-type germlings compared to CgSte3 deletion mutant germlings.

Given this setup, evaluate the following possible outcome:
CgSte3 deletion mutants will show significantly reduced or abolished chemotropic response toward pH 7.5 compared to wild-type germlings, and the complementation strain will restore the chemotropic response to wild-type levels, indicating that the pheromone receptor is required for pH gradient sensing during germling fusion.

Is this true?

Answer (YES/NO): YES